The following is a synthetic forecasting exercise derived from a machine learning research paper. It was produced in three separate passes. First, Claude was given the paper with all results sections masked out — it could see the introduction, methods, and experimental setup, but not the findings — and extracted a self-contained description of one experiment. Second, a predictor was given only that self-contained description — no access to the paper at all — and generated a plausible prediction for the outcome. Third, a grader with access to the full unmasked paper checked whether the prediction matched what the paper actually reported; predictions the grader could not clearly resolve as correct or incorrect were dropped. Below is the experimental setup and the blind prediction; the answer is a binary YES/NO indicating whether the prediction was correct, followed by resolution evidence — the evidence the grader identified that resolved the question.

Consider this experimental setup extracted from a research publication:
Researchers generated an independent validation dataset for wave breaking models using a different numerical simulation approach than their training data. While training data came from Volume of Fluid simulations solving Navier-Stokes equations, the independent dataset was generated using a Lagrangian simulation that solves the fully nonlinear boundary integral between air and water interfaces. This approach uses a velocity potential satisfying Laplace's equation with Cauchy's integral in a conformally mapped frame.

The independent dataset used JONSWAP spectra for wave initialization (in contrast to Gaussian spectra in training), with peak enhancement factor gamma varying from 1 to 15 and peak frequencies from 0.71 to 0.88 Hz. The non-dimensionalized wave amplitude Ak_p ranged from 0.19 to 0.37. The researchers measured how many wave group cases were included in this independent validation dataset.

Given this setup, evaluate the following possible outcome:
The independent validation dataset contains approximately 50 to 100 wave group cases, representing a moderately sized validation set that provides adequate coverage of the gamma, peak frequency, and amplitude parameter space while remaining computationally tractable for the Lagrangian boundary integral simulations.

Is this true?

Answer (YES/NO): NO